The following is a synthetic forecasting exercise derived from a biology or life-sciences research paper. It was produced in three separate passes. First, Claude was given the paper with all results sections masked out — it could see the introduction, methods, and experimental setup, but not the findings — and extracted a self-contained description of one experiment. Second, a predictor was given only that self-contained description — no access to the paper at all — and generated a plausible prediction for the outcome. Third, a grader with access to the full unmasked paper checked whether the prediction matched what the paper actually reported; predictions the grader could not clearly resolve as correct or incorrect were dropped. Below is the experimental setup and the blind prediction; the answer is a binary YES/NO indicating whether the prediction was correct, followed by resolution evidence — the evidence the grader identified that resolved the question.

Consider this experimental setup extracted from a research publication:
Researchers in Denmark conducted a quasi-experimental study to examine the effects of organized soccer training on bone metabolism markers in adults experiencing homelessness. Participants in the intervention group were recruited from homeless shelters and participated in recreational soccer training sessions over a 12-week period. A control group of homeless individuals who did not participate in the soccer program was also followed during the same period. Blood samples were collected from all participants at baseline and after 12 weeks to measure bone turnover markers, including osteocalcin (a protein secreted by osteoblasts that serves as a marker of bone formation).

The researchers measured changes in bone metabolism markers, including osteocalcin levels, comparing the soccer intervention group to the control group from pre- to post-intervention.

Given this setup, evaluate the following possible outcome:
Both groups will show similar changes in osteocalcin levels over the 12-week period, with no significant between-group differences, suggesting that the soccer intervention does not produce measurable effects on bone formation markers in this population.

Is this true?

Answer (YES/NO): NO